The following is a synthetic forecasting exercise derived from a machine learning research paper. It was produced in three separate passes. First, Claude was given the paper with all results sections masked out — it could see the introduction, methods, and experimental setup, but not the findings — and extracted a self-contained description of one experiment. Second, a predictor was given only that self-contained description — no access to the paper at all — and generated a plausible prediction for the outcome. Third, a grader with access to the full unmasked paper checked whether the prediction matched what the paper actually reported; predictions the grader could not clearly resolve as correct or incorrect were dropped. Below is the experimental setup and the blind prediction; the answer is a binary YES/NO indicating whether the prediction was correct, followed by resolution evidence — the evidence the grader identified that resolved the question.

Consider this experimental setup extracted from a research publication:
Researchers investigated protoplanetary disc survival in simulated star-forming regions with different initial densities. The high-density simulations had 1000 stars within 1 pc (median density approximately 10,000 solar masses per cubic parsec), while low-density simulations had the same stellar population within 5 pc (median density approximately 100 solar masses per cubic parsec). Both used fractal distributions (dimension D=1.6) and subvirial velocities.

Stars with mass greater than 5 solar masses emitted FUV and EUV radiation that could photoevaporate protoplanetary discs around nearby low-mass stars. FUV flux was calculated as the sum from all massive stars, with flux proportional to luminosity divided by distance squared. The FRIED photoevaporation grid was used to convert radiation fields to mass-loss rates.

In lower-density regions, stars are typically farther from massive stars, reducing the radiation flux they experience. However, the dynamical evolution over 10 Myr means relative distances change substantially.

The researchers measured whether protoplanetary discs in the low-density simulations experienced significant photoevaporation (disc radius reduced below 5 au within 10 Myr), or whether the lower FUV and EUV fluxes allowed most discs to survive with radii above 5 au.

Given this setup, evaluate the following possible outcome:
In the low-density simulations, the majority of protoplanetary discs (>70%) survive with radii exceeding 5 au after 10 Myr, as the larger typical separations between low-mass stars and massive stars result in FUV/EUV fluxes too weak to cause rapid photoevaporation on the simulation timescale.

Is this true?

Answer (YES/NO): NO